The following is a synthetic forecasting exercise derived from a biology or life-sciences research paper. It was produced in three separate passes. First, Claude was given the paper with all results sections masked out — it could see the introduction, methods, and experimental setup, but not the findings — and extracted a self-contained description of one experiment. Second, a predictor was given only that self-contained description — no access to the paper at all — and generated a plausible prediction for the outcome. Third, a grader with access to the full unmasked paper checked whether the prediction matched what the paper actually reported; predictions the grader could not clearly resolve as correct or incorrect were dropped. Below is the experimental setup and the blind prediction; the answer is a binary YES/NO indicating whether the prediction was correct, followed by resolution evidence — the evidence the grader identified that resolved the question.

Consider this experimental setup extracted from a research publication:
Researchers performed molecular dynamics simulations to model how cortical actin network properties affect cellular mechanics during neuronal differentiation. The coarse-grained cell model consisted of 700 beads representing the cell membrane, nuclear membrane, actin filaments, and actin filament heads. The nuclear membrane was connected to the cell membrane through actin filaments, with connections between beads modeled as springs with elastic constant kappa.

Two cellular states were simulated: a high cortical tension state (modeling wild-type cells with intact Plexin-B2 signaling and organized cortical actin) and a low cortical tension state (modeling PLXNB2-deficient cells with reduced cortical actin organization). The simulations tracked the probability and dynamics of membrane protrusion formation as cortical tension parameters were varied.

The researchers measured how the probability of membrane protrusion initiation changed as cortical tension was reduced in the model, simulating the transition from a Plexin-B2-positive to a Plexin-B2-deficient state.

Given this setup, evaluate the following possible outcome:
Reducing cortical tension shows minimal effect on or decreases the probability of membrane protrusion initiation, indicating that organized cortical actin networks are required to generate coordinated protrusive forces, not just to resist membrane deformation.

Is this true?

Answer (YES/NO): NO